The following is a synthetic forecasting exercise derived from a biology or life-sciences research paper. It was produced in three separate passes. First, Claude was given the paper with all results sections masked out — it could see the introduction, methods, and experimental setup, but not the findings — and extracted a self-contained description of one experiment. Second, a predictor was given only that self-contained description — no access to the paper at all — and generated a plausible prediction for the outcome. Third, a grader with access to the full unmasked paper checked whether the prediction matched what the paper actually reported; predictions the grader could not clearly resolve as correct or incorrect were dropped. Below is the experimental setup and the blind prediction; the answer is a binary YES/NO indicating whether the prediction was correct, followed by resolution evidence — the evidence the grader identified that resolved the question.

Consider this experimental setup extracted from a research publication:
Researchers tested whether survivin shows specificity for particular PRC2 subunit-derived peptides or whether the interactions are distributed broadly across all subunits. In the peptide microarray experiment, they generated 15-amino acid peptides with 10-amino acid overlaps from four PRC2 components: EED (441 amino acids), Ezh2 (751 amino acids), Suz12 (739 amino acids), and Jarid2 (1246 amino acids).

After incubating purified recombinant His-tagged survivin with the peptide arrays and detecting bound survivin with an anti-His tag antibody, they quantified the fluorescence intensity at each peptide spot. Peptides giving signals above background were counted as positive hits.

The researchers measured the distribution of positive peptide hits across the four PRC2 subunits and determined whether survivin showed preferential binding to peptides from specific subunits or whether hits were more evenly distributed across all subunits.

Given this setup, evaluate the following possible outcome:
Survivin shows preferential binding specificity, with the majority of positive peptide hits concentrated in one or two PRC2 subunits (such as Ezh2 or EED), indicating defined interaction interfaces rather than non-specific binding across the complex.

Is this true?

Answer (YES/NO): NO